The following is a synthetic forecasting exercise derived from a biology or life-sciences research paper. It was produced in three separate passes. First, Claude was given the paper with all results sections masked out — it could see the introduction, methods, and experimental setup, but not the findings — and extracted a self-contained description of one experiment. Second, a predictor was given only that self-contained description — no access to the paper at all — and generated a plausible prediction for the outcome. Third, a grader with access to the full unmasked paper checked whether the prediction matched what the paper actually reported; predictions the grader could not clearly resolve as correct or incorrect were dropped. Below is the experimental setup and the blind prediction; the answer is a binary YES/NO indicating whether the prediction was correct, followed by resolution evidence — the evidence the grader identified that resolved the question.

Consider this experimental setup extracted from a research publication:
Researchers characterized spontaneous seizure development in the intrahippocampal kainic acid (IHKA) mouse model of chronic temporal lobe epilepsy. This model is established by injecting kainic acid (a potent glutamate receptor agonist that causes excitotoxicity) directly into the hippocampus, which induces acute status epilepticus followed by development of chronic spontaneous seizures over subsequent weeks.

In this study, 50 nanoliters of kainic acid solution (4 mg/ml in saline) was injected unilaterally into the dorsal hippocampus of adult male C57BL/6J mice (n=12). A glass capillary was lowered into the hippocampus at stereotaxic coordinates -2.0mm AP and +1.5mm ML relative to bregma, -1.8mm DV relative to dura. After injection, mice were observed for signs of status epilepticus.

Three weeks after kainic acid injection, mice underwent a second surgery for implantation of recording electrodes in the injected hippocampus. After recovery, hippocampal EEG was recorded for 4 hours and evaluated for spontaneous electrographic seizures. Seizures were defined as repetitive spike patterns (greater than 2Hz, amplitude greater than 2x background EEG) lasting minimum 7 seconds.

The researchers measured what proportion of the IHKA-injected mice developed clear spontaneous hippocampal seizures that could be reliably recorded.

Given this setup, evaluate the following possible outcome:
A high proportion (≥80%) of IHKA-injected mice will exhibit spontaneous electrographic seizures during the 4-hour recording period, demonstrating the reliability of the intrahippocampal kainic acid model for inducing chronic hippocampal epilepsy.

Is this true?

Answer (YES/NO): NO